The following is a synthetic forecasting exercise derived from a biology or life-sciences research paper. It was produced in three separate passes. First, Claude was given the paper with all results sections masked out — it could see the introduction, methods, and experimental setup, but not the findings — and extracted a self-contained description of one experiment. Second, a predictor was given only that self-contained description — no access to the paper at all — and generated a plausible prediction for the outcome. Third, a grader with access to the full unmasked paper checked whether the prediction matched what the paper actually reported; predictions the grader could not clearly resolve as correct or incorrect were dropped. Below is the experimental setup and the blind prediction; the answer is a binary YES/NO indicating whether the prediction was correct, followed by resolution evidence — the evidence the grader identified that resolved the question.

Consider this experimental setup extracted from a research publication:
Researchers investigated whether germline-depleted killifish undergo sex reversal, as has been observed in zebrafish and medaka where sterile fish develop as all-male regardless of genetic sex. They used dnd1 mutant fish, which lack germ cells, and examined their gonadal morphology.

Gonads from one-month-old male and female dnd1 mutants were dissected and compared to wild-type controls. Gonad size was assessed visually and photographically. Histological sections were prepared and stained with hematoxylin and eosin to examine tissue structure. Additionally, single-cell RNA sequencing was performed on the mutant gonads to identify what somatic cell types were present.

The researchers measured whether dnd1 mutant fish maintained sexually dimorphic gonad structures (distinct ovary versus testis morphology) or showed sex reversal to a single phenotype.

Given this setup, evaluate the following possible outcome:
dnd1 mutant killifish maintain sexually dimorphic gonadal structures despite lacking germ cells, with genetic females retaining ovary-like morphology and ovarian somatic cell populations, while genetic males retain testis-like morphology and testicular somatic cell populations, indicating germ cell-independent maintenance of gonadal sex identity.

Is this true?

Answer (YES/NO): YES